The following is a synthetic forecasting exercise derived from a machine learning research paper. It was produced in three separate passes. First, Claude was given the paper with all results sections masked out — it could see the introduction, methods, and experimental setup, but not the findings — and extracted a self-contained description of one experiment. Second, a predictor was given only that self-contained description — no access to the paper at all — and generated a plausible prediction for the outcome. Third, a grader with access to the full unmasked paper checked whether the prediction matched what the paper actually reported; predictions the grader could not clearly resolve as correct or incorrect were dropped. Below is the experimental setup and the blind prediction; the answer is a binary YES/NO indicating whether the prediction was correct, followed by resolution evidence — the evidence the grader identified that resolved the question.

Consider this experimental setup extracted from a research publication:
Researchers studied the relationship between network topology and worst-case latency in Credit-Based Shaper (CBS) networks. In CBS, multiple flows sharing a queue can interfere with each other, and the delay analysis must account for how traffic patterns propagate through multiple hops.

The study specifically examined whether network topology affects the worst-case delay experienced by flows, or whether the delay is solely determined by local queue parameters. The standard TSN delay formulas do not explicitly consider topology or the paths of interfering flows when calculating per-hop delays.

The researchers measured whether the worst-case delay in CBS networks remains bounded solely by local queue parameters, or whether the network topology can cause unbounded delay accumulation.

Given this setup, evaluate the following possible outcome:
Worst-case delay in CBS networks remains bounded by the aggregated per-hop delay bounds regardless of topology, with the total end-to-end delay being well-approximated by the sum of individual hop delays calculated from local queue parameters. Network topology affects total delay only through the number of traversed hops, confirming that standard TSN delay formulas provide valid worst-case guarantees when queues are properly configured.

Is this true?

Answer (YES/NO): NO